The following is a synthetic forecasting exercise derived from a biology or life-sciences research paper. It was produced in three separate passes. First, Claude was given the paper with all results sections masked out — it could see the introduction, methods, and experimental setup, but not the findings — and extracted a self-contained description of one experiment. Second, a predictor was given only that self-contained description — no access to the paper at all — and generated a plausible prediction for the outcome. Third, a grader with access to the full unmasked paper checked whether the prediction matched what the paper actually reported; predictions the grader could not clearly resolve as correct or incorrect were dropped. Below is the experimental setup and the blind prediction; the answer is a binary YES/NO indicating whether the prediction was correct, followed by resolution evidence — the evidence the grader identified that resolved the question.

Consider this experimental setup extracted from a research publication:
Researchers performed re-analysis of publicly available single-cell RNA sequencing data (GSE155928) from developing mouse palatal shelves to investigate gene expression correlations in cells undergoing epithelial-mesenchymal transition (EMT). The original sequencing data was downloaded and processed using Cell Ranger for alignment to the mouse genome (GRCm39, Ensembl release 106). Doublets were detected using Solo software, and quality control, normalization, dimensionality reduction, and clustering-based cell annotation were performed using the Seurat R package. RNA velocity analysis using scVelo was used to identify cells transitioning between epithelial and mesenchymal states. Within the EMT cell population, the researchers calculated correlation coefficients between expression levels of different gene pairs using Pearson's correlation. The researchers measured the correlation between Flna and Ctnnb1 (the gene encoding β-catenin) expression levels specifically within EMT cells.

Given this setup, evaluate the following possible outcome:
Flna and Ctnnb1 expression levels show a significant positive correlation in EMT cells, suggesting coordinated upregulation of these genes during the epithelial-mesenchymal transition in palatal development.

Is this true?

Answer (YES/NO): YES